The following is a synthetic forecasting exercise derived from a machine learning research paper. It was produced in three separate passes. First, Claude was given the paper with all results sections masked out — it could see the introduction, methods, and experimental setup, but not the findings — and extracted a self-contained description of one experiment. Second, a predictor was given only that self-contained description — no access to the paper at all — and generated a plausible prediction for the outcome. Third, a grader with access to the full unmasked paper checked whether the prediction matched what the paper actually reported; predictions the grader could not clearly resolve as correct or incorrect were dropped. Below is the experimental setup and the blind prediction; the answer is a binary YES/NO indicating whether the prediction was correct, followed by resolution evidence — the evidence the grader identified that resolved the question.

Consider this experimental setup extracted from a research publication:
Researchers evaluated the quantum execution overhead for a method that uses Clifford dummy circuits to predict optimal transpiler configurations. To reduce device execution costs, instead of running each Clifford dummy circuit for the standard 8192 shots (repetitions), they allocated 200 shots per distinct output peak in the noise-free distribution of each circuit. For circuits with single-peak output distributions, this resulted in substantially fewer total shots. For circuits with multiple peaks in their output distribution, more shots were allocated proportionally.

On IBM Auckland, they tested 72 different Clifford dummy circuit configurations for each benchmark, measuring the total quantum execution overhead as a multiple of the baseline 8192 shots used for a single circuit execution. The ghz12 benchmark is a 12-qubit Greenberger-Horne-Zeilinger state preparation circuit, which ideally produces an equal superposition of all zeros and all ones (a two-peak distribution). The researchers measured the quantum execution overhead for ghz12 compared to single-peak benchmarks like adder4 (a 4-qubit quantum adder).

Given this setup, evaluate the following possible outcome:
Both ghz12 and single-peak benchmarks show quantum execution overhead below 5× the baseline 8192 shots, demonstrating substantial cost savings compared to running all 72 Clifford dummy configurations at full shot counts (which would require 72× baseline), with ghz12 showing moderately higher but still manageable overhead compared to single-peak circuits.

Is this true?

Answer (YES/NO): YES